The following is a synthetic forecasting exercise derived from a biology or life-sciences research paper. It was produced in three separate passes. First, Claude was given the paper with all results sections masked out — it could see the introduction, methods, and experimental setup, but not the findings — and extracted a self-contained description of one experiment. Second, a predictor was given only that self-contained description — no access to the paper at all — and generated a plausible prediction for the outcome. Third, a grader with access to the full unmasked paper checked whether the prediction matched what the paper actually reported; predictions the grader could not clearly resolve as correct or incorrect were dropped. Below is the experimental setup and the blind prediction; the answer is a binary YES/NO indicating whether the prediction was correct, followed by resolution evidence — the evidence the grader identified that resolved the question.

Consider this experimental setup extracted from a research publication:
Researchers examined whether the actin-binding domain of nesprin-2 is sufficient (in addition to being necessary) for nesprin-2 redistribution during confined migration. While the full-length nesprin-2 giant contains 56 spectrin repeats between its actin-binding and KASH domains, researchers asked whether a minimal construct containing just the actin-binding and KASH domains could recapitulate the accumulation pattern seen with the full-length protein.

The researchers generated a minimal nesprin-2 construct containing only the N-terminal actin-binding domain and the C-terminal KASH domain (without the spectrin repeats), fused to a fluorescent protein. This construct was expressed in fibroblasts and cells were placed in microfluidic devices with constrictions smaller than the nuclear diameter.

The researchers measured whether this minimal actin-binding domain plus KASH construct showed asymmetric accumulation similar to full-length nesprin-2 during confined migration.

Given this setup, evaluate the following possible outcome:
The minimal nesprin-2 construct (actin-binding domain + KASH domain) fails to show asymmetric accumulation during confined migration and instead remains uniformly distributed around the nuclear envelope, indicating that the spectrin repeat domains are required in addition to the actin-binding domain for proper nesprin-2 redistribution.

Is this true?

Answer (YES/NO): NO